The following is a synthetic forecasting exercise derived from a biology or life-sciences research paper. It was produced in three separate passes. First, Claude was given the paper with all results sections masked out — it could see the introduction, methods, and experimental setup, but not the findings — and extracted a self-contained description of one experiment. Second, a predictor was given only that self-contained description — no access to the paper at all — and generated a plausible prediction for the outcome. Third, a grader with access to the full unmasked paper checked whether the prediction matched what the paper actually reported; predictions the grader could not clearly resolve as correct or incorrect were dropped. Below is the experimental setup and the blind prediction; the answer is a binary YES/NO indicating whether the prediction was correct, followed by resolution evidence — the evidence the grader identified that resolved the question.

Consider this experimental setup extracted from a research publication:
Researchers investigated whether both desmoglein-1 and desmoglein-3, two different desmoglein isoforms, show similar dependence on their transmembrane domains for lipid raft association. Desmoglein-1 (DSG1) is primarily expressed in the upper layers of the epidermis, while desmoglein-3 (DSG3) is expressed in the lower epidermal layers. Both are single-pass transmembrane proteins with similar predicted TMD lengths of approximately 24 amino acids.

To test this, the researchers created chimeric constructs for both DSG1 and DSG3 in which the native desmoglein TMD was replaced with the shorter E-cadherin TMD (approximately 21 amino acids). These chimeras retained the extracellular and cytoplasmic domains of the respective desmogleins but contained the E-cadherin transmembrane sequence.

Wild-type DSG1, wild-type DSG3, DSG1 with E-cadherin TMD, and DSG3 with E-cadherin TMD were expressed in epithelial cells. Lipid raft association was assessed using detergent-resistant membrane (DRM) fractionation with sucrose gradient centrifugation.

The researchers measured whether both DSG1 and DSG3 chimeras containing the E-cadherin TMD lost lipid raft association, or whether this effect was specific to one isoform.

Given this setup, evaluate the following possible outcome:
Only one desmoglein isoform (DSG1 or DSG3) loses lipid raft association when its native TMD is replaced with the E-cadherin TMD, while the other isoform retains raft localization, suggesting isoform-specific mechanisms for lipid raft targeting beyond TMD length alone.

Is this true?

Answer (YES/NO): NO